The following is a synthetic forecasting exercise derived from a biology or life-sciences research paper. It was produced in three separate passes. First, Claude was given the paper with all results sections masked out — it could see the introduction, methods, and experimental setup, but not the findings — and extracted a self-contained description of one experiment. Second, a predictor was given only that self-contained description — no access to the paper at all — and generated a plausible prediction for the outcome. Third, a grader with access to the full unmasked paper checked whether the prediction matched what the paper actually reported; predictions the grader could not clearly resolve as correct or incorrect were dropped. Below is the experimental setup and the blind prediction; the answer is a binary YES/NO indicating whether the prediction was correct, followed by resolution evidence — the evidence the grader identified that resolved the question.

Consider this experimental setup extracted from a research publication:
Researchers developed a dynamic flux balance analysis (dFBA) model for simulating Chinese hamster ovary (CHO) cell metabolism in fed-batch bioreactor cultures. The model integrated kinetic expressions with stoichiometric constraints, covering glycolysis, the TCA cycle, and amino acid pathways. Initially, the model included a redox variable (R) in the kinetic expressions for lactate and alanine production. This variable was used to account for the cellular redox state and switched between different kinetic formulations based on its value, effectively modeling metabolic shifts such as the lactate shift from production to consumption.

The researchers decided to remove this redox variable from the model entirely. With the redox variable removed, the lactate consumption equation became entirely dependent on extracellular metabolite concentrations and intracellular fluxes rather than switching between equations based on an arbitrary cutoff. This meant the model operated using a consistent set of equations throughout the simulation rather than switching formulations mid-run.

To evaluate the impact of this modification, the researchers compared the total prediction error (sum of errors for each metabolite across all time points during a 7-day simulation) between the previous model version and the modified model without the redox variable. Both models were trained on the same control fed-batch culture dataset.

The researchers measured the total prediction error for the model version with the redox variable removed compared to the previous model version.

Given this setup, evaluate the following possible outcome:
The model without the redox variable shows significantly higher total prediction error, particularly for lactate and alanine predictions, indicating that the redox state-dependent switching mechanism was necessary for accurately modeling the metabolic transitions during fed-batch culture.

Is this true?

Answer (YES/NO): NO